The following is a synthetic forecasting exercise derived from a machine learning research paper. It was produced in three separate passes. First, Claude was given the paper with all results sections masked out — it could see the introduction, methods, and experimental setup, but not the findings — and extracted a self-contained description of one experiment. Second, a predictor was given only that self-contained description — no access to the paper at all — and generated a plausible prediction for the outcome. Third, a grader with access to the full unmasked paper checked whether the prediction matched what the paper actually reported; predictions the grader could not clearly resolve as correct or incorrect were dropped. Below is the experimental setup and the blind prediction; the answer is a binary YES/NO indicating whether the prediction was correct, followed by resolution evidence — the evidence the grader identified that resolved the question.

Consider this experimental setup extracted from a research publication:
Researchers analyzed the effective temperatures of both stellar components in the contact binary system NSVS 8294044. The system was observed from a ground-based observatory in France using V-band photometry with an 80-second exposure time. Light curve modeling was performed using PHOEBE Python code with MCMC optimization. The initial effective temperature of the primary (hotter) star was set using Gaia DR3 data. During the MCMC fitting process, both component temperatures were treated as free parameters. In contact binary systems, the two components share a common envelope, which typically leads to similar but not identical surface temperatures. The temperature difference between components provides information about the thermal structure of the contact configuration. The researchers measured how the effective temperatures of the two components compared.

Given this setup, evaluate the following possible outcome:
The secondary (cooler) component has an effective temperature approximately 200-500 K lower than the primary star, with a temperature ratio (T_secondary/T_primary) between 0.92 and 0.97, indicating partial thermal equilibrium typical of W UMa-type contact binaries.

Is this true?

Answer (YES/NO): YES